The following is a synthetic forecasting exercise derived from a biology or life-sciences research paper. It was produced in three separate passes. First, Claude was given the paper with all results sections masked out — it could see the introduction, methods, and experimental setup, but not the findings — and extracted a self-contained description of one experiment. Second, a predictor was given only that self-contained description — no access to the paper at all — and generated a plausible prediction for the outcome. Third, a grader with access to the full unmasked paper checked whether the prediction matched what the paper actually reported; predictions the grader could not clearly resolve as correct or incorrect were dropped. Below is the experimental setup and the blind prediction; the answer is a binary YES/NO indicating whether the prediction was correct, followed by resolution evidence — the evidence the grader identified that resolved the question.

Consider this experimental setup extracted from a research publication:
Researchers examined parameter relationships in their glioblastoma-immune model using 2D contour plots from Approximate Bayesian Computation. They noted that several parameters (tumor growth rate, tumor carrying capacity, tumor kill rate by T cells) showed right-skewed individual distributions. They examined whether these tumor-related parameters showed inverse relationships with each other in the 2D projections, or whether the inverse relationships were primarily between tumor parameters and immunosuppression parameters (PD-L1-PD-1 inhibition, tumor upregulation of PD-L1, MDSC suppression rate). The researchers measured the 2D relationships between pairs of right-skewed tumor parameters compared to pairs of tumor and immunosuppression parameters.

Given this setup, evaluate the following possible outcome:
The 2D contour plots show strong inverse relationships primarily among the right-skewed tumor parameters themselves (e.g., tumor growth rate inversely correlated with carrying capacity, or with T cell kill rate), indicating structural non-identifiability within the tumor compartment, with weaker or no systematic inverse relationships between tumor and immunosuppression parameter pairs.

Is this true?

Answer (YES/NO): NO